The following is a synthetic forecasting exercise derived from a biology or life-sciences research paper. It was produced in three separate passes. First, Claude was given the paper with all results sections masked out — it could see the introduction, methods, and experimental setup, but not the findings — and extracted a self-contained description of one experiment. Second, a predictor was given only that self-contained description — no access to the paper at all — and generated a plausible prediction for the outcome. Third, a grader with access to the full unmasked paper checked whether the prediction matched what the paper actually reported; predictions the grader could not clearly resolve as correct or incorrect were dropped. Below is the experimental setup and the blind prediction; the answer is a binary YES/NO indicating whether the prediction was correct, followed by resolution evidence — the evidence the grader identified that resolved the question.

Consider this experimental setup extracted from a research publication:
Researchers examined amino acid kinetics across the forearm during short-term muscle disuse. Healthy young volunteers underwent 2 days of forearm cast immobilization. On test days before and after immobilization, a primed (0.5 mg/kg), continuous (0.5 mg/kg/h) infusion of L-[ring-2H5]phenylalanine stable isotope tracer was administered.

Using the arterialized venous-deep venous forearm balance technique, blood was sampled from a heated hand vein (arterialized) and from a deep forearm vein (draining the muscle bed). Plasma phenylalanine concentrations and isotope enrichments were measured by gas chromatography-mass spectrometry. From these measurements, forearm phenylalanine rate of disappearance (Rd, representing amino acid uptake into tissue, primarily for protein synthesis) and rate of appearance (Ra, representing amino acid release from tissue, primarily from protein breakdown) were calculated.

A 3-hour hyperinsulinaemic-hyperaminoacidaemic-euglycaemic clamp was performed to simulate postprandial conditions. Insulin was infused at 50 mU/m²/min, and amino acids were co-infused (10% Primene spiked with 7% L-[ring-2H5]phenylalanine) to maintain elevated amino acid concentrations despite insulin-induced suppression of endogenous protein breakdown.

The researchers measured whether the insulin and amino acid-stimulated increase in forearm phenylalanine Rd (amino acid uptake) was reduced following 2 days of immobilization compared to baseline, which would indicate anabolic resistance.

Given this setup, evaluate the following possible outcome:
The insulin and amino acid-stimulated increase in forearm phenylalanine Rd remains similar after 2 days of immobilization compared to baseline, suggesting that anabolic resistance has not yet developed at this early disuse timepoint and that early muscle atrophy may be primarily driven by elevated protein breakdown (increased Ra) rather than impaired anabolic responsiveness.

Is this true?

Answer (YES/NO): YES